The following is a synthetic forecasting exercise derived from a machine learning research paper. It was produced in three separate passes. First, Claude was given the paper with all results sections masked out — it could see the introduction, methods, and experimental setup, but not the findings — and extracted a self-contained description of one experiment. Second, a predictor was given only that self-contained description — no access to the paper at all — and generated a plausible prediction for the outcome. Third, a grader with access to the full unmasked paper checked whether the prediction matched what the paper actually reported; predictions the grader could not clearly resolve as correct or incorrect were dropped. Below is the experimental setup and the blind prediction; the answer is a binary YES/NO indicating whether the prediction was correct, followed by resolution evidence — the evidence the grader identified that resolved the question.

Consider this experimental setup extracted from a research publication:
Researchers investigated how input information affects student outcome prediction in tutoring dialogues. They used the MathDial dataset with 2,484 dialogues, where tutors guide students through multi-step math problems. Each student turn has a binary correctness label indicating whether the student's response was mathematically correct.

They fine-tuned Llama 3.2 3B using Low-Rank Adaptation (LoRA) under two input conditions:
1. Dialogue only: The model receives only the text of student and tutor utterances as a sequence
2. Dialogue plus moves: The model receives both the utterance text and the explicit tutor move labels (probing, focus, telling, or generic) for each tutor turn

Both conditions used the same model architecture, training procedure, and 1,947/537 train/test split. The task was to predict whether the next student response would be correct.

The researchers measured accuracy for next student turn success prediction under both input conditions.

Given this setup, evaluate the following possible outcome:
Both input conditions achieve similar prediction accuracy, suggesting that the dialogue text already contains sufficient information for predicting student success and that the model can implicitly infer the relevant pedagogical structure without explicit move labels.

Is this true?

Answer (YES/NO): NO